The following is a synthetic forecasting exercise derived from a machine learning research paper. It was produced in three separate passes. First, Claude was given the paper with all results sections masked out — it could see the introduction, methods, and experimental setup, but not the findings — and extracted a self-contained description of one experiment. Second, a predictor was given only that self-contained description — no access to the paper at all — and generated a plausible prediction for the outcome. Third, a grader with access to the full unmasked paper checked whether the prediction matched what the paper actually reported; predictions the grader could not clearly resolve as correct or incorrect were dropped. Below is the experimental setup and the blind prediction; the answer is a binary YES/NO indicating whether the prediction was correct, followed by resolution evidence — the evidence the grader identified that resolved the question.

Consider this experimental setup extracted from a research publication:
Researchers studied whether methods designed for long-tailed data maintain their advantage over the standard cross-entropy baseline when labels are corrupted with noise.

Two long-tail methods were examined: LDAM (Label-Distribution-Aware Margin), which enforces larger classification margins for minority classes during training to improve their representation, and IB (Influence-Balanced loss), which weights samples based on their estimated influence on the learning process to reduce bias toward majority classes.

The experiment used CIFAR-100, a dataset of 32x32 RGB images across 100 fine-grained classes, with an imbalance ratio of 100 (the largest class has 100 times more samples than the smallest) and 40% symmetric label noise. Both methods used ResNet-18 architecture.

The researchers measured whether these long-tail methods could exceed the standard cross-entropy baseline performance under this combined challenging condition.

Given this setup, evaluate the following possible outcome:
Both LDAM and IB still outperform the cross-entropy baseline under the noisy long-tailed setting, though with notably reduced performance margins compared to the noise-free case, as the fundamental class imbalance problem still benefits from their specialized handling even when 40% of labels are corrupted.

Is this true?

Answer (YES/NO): NO